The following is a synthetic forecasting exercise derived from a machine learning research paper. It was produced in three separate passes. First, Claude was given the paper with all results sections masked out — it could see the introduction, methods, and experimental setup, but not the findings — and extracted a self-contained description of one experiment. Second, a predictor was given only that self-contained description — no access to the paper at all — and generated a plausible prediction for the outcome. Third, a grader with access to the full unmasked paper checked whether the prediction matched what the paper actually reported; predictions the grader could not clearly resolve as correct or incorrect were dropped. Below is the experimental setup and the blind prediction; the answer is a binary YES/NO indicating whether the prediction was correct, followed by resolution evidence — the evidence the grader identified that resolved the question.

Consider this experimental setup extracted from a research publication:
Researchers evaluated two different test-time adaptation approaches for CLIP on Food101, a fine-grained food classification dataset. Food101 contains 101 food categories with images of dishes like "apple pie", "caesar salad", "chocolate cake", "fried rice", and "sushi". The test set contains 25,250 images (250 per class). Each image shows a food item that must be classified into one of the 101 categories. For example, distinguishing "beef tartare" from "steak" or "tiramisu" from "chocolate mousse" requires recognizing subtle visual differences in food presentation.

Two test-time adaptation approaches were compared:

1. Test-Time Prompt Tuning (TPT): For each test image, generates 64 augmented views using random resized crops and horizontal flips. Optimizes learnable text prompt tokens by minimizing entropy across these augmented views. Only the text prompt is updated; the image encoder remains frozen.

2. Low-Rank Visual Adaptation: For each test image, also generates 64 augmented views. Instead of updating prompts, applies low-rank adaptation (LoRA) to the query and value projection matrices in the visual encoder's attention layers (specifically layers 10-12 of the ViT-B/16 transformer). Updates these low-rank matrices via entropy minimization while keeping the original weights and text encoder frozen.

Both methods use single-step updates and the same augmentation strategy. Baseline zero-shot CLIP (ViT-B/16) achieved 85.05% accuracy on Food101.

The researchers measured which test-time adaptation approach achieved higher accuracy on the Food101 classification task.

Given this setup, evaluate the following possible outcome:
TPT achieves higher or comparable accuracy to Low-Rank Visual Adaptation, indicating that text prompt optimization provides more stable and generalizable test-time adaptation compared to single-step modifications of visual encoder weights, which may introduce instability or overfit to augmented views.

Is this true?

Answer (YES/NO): YES